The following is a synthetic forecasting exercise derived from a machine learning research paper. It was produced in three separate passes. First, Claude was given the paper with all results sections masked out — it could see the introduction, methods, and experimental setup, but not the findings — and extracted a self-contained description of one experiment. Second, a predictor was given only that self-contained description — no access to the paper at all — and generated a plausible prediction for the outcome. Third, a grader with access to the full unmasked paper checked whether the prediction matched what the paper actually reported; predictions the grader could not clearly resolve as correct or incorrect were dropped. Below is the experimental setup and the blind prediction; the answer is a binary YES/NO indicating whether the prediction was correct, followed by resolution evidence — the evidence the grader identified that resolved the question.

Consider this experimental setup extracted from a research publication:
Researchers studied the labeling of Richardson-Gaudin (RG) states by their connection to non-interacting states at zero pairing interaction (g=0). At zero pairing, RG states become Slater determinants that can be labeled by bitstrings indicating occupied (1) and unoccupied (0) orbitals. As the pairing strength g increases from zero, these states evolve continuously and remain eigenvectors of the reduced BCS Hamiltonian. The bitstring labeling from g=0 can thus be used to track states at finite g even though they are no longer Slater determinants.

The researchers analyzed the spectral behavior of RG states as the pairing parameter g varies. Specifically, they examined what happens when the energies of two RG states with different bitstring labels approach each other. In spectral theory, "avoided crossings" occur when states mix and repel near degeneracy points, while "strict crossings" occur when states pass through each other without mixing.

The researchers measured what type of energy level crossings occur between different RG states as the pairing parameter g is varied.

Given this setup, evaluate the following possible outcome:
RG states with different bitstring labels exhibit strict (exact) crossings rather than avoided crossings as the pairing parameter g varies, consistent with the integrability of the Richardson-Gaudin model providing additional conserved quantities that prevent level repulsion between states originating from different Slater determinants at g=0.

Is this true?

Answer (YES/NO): YES